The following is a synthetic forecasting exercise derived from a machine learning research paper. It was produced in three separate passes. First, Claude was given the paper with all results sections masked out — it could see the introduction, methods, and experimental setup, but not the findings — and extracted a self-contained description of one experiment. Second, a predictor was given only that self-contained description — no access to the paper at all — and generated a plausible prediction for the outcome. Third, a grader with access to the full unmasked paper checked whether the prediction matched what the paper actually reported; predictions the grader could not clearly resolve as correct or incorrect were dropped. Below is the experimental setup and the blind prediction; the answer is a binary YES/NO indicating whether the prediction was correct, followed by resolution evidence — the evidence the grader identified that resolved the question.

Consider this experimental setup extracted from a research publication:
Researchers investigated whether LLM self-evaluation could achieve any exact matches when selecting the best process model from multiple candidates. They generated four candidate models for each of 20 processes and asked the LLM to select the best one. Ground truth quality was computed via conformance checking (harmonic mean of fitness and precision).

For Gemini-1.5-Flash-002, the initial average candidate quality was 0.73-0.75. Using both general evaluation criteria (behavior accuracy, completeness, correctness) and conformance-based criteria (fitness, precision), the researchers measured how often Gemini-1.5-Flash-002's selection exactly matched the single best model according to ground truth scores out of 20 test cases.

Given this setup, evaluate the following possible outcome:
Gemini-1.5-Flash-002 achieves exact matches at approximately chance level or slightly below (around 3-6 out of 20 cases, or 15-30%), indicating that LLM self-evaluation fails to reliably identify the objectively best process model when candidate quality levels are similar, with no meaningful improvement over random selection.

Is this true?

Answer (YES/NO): NO